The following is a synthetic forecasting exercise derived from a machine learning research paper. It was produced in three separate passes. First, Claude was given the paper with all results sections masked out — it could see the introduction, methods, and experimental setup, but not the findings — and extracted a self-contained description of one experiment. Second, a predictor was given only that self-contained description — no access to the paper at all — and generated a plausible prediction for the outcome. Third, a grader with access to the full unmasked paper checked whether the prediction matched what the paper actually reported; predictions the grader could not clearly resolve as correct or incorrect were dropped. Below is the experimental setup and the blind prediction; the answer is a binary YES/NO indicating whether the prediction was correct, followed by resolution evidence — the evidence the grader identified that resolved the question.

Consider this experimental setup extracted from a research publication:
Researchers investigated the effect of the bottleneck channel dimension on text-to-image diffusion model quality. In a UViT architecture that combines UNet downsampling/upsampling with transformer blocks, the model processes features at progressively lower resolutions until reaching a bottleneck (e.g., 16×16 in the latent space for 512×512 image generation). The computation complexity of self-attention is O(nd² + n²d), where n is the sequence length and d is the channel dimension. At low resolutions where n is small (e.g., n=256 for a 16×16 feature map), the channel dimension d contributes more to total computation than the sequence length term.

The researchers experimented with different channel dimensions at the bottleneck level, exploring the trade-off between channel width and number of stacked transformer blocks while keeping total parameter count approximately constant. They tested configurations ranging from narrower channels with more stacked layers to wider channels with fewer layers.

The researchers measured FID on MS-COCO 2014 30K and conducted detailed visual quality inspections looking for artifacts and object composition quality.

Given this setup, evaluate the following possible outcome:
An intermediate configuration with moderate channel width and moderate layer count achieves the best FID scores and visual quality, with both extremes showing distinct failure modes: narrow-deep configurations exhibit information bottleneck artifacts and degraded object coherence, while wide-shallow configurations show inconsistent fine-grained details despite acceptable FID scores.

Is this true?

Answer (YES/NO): NO